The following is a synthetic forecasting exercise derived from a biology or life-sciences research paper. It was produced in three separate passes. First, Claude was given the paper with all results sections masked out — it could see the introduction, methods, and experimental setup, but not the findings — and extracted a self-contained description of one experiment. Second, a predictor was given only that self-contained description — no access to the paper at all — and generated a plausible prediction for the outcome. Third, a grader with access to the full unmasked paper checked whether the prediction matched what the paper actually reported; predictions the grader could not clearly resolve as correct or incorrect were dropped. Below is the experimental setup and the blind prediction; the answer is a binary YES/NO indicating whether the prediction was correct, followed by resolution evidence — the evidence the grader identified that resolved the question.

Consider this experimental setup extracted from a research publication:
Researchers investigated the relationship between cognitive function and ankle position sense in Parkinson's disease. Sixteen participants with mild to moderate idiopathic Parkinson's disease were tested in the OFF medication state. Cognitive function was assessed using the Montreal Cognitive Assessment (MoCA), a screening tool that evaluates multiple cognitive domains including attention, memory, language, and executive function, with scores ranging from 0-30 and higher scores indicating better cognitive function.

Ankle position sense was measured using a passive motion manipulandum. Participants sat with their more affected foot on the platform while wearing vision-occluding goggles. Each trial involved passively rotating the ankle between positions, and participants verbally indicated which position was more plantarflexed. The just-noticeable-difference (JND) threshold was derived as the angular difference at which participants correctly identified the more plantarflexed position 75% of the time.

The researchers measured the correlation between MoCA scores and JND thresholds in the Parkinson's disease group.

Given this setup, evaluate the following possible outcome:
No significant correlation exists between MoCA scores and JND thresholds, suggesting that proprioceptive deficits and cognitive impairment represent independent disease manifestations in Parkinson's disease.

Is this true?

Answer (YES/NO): YES